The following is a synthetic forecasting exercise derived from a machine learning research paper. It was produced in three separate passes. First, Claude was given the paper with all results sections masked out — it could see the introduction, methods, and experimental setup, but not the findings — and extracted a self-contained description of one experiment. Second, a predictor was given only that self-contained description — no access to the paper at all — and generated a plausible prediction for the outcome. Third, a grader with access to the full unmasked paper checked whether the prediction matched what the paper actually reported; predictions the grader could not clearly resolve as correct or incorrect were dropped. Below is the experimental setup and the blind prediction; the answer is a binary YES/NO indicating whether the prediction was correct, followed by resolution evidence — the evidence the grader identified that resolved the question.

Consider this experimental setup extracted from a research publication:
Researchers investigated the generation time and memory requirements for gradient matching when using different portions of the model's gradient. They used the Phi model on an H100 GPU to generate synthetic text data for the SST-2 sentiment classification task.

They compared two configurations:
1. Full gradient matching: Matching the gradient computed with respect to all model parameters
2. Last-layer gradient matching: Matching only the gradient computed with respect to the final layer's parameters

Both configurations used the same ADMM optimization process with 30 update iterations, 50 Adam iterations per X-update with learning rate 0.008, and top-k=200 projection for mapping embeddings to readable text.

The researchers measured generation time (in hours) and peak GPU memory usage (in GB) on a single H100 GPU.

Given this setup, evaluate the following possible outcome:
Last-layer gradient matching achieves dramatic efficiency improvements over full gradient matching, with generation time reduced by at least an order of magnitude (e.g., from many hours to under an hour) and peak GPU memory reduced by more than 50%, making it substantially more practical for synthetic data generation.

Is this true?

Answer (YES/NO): NO